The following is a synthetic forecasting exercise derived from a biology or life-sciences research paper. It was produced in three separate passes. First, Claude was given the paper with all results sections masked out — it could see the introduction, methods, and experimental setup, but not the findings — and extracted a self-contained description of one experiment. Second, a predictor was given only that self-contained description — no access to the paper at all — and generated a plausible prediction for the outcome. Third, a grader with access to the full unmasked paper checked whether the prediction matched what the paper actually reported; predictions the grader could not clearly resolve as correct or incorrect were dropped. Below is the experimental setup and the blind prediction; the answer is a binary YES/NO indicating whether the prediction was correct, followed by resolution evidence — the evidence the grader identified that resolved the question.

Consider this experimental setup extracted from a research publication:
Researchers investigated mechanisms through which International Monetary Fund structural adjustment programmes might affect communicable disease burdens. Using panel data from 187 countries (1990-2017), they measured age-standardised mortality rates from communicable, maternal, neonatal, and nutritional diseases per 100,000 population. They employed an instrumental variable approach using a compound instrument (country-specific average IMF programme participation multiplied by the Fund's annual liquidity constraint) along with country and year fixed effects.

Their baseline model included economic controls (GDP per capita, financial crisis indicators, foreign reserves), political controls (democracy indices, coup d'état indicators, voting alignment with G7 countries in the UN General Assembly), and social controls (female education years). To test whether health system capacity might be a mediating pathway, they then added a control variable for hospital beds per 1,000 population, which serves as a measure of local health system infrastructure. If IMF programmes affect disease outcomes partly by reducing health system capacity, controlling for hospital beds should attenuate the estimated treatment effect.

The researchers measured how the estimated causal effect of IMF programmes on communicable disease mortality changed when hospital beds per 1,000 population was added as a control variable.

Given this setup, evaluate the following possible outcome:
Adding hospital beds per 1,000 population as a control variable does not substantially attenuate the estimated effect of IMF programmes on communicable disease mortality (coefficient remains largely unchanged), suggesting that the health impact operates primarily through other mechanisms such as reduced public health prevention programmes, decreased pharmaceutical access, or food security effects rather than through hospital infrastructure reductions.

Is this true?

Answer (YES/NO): NO